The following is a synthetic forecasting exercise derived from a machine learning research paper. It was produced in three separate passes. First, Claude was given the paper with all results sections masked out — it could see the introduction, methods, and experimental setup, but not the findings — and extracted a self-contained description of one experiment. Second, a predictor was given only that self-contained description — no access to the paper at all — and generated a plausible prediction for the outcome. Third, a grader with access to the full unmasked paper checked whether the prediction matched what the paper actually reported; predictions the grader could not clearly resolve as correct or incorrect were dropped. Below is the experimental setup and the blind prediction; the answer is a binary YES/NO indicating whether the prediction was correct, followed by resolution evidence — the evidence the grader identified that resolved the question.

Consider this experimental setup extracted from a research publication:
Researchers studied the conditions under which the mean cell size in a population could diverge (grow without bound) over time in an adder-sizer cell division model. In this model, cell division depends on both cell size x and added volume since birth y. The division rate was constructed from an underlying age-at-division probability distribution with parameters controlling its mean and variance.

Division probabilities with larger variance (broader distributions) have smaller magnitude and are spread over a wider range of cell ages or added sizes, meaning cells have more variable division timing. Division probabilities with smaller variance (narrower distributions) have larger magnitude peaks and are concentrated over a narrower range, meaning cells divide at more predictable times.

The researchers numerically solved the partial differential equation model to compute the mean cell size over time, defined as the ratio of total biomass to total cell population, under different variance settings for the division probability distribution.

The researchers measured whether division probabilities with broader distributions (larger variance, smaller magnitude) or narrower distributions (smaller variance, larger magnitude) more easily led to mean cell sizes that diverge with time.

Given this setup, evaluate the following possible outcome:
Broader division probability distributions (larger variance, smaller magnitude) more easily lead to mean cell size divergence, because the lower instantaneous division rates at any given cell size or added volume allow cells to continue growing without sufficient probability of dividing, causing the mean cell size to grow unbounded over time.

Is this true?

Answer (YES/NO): YES